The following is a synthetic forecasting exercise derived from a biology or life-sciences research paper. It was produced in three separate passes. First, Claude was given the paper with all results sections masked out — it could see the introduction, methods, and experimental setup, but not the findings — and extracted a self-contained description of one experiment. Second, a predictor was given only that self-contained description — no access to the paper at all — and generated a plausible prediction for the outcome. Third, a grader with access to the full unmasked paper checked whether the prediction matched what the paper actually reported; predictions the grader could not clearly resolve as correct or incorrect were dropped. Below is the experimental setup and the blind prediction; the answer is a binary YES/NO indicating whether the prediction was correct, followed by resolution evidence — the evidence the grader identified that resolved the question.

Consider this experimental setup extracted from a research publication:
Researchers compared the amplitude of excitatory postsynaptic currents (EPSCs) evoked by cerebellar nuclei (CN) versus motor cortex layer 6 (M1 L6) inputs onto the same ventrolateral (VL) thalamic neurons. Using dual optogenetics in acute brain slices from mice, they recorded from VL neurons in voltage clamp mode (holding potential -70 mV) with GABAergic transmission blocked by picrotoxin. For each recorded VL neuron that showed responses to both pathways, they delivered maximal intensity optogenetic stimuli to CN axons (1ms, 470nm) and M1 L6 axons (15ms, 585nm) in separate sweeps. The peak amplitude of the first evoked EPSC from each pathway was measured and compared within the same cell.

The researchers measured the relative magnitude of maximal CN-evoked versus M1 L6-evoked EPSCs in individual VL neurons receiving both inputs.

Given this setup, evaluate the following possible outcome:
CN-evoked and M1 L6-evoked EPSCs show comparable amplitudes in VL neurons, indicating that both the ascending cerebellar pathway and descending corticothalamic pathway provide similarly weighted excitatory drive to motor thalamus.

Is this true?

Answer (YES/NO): NO